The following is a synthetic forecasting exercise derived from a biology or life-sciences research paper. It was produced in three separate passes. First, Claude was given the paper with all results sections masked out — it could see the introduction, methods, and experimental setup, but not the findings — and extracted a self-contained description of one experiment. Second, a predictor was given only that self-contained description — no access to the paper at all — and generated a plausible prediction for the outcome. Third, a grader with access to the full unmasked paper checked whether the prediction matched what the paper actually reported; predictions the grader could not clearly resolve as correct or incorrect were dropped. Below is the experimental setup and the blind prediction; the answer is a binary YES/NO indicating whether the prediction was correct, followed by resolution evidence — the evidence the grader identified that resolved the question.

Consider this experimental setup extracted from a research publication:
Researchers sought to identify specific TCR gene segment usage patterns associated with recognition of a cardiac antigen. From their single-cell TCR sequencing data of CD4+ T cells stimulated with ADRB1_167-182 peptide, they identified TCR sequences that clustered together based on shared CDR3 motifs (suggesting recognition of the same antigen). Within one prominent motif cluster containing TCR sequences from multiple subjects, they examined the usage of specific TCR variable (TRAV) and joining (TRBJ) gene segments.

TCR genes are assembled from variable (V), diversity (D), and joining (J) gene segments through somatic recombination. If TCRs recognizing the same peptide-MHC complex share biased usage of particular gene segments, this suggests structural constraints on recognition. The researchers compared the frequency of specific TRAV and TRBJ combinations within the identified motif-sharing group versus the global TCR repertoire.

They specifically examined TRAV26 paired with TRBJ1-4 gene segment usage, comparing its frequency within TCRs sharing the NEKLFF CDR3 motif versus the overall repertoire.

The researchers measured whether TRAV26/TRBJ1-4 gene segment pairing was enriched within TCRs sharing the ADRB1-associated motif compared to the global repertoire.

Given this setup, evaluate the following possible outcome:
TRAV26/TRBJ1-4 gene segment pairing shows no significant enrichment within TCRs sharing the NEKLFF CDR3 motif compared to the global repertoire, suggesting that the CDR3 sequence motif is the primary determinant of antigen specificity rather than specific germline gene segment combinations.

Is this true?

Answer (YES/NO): NO